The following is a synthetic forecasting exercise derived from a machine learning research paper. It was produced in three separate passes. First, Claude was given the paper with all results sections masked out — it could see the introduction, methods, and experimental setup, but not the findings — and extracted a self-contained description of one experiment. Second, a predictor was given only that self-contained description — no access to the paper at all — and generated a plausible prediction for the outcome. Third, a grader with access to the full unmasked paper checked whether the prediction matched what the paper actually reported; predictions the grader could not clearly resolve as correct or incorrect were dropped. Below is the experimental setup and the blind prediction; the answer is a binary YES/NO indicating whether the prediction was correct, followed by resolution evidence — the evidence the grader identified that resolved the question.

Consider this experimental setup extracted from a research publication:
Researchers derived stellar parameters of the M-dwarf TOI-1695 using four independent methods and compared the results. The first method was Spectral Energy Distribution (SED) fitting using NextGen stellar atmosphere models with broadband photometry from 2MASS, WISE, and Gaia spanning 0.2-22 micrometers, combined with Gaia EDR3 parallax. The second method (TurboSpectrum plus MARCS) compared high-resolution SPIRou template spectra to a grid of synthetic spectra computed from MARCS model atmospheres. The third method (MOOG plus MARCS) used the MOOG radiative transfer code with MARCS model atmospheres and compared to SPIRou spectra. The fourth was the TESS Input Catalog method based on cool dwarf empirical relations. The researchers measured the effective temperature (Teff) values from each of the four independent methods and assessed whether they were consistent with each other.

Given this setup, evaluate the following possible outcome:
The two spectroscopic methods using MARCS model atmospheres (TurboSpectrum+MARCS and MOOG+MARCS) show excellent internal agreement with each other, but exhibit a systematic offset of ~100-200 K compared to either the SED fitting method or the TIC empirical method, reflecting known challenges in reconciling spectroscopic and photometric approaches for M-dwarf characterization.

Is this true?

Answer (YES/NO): NO